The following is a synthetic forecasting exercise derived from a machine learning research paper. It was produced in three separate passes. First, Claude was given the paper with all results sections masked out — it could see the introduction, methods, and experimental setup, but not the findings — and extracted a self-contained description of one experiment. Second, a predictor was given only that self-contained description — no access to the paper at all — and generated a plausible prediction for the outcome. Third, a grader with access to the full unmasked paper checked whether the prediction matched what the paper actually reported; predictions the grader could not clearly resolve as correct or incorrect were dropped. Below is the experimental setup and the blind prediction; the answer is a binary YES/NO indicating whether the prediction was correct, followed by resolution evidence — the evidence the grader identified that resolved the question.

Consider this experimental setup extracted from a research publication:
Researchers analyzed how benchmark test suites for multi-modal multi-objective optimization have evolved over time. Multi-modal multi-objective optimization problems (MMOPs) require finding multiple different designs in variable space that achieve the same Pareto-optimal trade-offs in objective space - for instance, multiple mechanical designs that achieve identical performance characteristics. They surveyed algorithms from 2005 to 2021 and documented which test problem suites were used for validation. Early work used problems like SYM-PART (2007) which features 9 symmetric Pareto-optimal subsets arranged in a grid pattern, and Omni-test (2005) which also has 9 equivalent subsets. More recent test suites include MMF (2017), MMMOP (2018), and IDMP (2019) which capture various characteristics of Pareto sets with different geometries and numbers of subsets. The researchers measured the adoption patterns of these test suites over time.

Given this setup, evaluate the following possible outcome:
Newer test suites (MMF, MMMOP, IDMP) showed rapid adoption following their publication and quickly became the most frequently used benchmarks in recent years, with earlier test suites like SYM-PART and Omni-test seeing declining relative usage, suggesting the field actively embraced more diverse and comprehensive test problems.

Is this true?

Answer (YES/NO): NO